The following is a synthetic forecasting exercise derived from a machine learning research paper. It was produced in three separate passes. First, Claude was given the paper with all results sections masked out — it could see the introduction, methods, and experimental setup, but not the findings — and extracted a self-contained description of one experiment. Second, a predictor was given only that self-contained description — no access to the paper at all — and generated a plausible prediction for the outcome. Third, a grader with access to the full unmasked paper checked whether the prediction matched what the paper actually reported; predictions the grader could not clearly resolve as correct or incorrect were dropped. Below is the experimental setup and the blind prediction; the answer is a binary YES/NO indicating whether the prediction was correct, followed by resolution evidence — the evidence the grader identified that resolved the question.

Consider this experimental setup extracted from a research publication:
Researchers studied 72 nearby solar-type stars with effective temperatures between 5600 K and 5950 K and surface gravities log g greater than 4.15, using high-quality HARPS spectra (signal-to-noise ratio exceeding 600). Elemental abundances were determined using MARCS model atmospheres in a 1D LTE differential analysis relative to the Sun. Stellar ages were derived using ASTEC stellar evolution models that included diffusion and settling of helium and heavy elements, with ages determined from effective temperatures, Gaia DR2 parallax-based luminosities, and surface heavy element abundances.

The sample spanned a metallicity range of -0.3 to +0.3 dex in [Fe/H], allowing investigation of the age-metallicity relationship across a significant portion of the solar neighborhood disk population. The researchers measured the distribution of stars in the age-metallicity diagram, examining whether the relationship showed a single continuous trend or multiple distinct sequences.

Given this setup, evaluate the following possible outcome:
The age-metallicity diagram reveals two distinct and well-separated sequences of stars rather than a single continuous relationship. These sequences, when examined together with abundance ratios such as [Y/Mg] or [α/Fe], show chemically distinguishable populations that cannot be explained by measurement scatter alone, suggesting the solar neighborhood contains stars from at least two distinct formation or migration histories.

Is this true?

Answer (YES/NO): YES